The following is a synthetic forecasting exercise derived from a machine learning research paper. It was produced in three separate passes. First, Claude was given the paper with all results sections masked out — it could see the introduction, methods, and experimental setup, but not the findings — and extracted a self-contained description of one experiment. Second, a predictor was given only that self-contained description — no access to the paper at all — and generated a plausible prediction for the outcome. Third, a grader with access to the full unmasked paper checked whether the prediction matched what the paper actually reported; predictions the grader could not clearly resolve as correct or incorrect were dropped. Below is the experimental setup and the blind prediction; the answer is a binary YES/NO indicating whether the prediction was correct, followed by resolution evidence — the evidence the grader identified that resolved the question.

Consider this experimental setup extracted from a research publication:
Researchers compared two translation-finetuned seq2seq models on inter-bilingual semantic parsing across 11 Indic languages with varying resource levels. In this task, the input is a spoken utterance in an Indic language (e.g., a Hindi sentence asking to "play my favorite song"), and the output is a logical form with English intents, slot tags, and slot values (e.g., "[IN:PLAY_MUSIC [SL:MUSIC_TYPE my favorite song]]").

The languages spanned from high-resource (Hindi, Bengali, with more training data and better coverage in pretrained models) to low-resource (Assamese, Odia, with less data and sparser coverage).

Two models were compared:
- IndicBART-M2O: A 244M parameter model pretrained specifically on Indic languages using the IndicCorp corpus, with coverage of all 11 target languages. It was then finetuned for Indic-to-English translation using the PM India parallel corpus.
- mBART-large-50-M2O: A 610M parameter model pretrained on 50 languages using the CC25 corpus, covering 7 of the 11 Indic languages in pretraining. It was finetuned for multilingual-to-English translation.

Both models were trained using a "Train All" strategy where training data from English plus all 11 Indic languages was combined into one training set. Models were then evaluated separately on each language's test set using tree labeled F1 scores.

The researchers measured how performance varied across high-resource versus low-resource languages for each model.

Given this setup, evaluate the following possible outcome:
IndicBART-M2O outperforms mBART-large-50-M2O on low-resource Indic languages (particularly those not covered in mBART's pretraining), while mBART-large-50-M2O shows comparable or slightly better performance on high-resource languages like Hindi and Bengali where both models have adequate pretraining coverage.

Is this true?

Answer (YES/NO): NO